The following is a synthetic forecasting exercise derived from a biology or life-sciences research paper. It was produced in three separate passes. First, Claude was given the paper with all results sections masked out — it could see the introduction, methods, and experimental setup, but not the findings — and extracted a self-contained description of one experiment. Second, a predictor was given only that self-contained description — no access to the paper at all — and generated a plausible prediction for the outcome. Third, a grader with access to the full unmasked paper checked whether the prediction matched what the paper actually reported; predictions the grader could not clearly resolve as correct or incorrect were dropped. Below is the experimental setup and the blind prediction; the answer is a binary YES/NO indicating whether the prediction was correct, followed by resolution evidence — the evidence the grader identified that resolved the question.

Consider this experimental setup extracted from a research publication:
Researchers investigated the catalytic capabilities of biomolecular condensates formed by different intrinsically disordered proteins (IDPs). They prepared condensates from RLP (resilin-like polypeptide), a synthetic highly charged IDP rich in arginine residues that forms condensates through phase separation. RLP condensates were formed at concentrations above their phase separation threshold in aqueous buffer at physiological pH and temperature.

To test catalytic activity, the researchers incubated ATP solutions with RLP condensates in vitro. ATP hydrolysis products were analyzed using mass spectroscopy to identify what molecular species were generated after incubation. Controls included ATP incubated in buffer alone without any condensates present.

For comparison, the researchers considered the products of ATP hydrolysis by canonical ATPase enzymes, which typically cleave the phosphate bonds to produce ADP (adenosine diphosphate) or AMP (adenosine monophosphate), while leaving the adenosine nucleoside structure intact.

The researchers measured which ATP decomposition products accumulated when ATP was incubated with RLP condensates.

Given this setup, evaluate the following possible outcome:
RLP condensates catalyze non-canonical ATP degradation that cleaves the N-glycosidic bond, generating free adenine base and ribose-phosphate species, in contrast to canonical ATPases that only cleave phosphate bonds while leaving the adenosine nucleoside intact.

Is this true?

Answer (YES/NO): YES